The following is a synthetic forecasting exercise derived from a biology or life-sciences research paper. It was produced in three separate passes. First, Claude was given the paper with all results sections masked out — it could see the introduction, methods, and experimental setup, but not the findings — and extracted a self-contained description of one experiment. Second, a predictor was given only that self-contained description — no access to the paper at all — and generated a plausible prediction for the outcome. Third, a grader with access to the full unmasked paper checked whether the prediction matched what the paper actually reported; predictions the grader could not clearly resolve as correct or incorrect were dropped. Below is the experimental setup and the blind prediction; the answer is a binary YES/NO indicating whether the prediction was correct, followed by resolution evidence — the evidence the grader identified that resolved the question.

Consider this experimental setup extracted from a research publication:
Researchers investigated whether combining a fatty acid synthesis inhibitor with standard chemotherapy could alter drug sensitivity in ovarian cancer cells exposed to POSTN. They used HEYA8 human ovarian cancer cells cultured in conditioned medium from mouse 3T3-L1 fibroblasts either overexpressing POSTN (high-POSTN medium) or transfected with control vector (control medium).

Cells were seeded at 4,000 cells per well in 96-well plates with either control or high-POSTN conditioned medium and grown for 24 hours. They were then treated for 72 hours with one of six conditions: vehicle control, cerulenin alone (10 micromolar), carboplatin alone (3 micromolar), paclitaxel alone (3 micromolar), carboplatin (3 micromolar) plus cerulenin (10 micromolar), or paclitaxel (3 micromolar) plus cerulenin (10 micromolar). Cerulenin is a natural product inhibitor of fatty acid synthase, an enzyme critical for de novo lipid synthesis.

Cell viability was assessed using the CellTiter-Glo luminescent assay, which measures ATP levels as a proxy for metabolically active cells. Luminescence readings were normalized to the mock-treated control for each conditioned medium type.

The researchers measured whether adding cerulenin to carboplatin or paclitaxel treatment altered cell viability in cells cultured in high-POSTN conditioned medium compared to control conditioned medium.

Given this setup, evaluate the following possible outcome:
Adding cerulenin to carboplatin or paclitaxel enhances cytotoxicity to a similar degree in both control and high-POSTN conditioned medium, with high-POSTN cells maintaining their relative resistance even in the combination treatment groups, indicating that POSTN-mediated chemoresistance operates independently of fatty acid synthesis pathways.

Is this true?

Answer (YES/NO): NO